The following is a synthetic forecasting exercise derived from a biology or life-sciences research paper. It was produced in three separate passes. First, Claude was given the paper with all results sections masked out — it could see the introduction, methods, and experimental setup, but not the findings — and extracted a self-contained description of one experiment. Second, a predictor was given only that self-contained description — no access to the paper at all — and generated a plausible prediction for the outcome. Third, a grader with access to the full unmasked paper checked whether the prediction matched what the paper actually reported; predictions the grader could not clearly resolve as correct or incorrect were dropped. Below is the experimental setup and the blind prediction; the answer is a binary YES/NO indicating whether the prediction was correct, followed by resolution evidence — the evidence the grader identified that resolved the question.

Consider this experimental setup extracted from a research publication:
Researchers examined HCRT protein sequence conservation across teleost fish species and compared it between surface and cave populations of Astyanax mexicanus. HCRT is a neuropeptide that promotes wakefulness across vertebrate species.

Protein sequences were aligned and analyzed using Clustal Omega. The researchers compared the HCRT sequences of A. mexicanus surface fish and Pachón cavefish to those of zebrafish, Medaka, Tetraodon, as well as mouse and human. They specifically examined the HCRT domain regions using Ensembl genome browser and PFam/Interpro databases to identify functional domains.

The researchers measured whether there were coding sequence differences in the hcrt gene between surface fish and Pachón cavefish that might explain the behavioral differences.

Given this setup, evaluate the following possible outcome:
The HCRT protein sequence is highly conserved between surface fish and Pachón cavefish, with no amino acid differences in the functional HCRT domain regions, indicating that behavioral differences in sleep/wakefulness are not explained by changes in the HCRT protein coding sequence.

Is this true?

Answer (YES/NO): YES